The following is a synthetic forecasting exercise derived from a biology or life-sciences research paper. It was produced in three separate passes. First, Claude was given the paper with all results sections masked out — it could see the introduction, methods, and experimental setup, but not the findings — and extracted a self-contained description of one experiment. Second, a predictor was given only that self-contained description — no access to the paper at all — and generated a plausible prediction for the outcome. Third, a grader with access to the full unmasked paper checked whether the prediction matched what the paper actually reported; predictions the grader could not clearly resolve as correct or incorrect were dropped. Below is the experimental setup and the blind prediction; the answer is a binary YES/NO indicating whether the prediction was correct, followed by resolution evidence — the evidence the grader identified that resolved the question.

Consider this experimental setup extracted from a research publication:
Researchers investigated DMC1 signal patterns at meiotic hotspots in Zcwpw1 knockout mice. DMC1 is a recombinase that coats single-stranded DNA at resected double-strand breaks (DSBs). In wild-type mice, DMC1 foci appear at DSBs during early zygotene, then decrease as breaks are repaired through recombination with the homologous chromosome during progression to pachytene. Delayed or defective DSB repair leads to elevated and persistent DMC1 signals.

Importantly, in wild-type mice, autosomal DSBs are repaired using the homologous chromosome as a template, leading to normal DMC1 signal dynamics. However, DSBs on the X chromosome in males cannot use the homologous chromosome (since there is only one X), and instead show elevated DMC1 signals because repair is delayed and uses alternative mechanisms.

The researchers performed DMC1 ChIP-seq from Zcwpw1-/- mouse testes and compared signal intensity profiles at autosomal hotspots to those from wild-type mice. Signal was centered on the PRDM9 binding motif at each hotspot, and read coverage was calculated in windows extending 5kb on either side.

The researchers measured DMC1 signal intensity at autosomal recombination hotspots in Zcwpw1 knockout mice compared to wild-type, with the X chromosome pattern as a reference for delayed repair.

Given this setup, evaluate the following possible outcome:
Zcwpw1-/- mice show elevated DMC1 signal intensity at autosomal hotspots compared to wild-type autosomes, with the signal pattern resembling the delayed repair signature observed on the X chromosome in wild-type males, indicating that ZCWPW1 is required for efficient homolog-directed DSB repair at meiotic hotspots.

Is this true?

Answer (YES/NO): YES